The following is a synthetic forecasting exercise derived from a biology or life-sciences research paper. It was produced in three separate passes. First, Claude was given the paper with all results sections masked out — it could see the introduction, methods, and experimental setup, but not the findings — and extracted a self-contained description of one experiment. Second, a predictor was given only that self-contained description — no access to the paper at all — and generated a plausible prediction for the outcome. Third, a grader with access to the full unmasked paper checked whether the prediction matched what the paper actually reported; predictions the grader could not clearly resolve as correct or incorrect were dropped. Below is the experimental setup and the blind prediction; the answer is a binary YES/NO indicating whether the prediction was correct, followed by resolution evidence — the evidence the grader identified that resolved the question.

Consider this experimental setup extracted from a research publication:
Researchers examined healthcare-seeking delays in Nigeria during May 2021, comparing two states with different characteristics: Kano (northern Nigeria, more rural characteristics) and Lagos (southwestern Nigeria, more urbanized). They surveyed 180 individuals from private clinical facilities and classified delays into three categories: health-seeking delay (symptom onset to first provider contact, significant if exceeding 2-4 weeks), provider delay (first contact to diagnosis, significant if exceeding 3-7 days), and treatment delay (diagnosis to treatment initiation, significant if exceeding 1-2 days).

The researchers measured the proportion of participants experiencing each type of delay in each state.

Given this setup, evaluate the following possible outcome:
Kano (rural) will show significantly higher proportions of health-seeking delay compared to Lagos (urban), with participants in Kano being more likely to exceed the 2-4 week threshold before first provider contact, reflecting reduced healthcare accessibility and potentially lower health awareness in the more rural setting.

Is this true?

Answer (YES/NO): NO